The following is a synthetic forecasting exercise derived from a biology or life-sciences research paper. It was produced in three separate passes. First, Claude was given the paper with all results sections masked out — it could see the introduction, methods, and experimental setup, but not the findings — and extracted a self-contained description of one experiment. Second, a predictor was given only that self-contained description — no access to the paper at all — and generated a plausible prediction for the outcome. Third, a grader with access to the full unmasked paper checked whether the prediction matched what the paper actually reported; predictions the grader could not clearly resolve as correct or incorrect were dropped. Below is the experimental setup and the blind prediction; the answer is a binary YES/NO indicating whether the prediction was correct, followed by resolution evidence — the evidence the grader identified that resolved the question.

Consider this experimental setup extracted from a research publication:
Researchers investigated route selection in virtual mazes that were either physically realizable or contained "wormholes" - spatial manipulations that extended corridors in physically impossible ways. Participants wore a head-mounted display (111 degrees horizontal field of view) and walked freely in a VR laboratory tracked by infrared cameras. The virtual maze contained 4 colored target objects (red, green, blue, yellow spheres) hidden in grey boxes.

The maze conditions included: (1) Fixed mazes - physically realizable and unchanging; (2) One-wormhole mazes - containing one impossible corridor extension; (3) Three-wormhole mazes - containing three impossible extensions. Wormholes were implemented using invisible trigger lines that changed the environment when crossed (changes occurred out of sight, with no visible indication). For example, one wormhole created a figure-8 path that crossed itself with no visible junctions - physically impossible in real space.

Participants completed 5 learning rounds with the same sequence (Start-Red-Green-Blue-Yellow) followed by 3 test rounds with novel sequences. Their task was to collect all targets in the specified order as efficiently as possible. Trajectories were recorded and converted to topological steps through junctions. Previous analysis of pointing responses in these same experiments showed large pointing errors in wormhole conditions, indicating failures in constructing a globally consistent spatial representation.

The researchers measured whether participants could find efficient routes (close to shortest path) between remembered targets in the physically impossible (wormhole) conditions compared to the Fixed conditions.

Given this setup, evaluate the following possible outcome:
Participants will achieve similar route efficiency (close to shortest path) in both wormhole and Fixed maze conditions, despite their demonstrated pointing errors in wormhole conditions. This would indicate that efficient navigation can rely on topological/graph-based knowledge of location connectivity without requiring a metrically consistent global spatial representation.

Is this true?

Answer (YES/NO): YES